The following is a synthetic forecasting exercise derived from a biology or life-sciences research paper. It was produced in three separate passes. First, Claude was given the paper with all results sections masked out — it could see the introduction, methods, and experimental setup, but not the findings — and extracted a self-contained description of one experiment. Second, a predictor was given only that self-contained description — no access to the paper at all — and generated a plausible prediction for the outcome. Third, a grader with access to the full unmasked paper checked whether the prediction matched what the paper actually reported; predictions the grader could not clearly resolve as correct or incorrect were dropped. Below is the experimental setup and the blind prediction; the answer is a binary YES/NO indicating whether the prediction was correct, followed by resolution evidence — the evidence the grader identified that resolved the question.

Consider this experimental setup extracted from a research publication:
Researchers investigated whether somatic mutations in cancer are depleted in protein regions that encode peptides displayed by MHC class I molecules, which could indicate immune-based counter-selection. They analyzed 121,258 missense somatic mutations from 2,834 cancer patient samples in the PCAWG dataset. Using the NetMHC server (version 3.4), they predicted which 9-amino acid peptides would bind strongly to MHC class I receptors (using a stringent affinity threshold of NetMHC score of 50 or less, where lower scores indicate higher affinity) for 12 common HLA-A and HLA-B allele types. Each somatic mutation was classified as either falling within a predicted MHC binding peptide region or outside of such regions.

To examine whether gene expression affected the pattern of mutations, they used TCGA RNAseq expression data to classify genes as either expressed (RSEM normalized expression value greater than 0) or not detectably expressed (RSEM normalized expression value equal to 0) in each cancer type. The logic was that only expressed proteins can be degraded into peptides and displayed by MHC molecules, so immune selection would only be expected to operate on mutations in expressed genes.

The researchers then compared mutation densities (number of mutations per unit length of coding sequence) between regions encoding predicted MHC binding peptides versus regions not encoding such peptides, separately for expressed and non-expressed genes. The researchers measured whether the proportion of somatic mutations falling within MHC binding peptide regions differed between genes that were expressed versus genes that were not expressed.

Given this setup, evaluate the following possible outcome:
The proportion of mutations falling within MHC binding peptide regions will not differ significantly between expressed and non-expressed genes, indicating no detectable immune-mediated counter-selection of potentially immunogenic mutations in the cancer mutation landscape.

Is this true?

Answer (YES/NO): NO